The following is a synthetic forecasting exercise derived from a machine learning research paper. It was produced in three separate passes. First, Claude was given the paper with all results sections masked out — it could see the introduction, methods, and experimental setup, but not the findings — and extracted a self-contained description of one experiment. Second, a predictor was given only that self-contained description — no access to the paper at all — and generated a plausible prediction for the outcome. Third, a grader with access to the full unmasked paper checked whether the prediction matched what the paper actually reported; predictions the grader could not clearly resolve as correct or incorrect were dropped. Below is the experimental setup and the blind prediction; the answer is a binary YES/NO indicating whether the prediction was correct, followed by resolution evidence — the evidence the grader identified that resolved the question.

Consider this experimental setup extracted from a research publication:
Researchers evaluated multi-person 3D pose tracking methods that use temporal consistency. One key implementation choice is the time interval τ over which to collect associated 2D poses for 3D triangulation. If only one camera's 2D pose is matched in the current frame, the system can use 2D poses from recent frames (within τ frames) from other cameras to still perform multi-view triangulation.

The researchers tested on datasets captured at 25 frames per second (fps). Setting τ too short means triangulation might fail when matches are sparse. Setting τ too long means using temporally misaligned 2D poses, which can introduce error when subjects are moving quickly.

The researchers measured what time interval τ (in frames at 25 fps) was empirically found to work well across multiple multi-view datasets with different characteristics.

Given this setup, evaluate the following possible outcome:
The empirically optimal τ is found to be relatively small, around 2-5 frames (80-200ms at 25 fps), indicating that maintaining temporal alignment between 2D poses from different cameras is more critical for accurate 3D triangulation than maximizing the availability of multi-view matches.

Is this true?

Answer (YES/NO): YES